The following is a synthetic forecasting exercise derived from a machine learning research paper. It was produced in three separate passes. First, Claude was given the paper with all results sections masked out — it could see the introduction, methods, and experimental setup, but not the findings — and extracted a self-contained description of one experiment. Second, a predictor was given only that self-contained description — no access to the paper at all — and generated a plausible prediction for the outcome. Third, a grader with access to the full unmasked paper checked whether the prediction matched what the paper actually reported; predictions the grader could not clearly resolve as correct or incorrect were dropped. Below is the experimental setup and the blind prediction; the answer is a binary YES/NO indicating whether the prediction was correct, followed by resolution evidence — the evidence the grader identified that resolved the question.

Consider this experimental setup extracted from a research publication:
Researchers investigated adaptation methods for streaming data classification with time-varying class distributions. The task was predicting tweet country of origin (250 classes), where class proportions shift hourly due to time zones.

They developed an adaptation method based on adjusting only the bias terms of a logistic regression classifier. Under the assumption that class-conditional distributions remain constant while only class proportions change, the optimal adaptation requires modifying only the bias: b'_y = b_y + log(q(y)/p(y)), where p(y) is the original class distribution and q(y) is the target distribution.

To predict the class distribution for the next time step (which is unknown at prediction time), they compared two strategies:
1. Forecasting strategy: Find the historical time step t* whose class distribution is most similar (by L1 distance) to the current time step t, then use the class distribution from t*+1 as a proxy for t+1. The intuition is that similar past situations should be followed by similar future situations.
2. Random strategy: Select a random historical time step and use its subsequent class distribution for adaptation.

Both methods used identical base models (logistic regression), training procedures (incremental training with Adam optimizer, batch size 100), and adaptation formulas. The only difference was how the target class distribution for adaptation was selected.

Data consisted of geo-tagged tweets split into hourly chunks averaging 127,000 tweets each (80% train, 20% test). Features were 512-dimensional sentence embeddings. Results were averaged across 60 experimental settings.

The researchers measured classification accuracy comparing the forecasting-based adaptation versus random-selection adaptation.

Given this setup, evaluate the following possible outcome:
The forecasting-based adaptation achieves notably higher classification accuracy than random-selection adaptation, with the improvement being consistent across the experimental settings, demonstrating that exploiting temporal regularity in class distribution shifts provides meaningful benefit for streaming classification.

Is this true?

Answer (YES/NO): YES